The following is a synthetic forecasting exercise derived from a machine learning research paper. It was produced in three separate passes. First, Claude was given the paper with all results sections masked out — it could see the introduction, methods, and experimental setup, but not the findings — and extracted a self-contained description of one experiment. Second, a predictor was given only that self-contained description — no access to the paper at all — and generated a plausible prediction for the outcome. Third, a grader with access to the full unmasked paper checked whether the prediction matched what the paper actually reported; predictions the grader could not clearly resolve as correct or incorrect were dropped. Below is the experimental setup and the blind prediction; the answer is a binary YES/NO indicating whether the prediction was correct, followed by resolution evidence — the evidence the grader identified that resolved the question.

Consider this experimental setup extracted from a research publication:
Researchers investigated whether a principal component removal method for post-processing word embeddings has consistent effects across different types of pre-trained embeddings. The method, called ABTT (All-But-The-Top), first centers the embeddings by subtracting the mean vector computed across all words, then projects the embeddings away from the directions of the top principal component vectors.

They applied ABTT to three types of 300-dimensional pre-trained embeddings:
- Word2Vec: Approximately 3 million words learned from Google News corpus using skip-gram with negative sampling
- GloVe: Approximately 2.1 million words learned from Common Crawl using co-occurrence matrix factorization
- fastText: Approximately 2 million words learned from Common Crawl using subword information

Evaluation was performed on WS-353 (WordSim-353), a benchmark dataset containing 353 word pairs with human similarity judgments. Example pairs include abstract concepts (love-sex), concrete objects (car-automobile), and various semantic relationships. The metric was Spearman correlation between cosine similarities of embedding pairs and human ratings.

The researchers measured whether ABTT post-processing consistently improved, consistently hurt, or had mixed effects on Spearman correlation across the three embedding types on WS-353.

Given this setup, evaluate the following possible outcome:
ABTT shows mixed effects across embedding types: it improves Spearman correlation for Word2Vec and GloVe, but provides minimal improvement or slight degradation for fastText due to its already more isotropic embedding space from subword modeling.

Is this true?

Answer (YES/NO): NO